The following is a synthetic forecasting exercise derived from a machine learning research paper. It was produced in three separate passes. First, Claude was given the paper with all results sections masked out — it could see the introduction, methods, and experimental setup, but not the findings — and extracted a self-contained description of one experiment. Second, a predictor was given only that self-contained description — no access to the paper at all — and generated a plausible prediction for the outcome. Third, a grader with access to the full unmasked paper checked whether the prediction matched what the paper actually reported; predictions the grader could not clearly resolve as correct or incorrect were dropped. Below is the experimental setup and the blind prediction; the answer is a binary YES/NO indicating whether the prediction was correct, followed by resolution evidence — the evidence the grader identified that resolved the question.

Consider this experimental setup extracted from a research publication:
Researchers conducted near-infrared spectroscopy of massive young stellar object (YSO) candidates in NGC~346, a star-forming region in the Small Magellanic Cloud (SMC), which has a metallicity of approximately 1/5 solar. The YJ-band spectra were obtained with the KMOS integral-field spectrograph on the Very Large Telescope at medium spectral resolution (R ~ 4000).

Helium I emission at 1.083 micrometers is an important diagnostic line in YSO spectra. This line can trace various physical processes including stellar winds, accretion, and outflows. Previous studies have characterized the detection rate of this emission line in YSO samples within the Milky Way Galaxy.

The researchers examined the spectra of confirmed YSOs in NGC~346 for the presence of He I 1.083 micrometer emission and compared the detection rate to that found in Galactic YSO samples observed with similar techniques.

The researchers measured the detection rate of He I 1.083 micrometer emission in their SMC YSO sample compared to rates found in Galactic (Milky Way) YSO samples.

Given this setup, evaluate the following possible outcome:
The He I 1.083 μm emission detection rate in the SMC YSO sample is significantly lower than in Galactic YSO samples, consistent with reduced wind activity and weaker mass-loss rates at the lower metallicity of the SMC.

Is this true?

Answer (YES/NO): NO